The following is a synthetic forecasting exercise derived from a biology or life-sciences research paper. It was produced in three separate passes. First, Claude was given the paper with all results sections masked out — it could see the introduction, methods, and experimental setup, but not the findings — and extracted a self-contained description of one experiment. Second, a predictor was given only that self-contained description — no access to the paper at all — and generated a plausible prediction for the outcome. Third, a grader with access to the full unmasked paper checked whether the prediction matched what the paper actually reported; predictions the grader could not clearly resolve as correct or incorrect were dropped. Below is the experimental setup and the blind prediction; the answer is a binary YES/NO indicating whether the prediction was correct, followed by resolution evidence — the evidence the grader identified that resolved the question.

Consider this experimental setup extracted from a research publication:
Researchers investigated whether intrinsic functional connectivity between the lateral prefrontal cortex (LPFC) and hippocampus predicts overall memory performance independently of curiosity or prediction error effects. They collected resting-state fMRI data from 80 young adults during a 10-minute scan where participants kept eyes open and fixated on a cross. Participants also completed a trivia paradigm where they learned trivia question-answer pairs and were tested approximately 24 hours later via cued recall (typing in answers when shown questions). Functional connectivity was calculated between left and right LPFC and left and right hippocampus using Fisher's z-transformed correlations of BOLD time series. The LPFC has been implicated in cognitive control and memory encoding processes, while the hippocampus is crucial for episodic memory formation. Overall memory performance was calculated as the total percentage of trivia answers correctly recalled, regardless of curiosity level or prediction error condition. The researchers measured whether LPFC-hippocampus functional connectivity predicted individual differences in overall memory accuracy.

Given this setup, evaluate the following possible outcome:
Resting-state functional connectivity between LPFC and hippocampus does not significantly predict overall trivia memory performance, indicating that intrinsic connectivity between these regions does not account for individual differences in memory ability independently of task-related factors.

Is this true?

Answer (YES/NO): NO